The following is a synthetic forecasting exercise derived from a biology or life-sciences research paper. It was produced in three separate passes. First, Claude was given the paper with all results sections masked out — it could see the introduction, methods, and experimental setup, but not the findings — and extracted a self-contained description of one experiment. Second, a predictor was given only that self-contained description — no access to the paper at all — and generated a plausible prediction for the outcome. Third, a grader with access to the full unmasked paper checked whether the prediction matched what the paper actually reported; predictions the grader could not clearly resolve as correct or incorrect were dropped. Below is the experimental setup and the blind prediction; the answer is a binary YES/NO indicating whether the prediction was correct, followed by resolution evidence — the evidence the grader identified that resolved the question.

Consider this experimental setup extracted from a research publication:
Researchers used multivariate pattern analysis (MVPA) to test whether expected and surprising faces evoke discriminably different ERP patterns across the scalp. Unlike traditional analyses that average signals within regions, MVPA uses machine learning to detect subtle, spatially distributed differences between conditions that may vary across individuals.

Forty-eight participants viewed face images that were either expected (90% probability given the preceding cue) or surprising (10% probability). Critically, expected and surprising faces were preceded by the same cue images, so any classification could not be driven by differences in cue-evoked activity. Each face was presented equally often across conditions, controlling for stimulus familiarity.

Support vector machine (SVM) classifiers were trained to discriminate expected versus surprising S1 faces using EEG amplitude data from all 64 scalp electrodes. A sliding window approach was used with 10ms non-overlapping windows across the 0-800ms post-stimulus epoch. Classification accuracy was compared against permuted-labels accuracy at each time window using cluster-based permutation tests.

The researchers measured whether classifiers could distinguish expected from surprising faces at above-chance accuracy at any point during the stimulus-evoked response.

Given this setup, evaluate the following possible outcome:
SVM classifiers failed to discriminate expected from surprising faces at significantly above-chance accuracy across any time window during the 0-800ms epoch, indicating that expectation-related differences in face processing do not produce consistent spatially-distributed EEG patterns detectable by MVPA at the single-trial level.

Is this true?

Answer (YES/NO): YES